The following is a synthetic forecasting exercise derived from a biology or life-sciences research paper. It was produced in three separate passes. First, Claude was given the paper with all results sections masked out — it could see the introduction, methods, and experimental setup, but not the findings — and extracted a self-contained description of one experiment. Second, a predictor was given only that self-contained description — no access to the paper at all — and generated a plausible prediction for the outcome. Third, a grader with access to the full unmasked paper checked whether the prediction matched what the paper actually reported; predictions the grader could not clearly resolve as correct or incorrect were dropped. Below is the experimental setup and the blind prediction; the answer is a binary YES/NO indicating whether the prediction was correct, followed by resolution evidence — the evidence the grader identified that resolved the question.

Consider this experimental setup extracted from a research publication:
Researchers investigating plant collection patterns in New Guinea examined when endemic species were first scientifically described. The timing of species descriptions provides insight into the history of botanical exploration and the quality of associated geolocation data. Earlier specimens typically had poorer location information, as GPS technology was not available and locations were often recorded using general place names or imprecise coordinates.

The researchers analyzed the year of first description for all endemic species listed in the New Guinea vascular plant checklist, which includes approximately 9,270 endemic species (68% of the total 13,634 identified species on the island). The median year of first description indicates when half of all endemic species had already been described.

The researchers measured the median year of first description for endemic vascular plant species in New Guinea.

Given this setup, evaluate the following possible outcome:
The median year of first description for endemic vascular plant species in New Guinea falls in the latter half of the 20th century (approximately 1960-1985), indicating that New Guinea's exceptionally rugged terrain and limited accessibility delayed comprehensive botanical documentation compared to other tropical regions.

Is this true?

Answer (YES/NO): NO